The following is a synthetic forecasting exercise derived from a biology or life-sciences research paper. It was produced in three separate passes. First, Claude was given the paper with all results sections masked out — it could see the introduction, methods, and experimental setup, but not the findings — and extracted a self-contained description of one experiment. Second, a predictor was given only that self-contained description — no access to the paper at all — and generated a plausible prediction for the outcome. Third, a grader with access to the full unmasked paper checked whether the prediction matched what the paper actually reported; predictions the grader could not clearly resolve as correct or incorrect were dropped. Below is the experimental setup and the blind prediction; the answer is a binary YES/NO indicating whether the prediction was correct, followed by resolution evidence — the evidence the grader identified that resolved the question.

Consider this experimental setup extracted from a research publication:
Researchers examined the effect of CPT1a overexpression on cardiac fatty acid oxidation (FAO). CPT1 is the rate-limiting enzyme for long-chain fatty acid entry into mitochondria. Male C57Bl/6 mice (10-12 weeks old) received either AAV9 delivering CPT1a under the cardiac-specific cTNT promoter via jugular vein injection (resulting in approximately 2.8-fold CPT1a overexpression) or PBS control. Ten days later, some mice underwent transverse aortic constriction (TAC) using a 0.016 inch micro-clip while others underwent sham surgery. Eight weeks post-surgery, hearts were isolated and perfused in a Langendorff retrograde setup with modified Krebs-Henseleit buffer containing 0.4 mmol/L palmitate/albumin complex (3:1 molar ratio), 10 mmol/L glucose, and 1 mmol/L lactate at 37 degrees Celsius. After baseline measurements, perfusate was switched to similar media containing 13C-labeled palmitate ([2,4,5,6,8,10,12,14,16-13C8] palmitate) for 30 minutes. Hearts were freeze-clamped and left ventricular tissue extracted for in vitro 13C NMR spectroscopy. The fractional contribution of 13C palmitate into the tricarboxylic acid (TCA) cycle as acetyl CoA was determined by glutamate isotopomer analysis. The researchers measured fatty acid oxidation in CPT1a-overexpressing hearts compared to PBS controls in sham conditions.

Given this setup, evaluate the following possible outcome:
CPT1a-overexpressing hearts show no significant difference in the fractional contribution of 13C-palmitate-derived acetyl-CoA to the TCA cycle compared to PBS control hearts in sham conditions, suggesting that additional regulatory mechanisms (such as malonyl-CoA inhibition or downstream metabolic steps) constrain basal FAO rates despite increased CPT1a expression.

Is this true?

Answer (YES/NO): NO